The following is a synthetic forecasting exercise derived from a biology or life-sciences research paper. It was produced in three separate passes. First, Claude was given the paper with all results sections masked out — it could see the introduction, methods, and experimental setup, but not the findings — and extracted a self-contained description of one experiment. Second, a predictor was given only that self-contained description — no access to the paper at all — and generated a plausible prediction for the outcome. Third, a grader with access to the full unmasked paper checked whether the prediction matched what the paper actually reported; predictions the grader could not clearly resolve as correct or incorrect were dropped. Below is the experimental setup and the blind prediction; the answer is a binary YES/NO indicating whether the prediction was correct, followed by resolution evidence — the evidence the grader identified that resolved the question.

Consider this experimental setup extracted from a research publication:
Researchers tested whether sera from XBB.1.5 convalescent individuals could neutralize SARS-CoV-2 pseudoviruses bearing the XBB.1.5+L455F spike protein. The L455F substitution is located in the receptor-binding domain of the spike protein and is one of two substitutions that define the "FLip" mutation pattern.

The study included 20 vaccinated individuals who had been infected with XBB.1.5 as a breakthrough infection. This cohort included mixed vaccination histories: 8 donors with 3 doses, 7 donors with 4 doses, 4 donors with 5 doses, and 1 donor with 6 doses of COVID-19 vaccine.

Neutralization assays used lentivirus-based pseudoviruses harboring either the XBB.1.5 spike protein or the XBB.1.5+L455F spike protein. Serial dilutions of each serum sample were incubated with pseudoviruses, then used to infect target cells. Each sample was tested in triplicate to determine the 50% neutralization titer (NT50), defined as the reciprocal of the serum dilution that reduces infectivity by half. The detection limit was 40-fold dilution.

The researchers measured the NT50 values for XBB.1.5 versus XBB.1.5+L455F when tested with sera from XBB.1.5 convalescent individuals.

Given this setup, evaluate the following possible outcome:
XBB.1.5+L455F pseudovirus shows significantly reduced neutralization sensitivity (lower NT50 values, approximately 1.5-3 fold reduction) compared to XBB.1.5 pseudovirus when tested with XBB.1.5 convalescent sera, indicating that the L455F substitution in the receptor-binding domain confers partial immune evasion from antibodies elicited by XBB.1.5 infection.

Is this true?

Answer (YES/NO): YES